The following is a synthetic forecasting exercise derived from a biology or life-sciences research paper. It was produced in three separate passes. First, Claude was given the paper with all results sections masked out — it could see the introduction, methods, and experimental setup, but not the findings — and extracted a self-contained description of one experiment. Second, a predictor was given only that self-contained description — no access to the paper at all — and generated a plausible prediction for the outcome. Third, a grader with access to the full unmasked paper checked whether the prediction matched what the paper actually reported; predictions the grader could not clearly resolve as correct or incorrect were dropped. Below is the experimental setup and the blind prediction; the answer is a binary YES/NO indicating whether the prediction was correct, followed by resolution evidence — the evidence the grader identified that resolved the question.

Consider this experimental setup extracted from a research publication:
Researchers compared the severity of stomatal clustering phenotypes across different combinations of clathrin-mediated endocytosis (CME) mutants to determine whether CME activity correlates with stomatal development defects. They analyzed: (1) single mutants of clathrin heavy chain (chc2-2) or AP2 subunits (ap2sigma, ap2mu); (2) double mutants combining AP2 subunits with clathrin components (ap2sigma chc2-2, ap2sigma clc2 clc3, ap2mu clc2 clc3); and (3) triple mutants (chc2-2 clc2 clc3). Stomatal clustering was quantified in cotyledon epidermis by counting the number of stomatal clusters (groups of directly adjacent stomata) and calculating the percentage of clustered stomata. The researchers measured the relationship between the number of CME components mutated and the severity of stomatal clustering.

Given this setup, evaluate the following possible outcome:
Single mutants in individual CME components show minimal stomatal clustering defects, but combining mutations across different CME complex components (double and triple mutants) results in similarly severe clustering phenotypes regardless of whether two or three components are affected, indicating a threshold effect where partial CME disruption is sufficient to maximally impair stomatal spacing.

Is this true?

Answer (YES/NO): NO